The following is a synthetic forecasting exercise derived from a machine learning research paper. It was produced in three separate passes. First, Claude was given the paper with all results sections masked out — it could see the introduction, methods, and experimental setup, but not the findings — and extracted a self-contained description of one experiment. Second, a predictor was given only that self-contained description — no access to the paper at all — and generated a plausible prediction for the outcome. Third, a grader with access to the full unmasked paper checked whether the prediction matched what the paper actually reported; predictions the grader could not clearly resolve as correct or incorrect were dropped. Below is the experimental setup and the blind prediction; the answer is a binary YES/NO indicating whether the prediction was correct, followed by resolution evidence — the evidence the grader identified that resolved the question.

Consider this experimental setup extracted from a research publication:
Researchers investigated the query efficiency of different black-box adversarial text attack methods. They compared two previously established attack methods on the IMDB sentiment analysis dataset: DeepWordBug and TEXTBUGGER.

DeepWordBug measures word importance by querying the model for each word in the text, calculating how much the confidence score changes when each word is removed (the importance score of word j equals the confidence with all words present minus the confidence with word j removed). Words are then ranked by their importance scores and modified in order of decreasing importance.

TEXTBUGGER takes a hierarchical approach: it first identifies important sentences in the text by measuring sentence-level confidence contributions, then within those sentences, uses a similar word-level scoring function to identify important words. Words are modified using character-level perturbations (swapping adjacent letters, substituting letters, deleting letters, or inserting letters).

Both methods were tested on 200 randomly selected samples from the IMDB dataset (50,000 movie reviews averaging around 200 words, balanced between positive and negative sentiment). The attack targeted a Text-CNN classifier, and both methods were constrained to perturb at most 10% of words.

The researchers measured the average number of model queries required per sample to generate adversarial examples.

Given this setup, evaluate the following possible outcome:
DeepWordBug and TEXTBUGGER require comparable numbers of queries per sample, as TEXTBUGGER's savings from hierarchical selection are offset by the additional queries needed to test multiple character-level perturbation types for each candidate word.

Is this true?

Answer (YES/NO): YES